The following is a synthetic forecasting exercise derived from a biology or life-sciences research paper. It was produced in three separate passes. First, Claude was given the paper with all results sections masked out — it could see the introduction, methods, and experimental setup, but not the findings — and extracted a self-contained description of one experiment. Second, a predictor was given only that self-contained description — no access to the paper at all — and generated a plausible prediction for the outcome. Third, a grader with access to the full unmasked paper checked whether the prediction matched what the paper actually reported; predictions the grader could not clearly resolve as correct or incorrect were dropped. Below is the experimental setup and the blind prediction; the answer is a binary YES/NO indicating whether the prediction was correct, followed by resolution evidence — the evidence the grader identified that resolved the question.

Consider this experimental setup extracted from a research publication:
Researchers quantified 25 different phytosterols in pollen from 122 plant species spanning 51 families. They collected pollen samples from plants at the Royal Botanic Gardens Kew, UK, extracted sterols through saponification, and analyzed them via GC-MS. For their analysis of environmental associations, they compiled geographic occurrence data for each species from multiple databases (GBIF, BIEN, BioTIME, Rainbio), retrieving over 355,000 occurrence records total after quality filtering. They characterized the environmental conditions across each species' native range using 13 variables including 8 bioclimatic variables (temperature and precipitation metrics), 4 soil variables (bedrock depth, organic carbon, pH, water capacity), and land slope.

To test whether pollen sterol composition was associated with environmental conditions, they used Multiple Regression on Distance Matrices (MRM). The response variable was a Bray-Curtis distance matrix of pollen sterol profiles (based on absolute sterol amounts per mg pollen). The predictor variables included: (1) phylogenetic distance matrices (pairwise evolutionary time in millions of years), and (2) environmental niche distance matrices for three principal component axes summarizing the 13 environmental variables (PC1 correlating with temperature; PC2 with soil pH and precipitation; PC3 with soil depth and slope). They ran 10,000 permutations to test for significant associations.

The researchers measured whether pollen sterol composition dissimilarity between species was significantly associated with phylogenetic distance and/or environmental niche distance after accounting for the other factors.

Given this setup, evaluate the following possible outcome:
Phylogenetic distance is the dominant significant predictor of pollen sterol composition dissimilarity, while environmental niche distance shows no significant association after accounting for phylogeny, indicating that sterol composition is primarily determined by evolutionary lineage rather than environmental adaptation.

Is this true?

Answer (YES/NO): NO